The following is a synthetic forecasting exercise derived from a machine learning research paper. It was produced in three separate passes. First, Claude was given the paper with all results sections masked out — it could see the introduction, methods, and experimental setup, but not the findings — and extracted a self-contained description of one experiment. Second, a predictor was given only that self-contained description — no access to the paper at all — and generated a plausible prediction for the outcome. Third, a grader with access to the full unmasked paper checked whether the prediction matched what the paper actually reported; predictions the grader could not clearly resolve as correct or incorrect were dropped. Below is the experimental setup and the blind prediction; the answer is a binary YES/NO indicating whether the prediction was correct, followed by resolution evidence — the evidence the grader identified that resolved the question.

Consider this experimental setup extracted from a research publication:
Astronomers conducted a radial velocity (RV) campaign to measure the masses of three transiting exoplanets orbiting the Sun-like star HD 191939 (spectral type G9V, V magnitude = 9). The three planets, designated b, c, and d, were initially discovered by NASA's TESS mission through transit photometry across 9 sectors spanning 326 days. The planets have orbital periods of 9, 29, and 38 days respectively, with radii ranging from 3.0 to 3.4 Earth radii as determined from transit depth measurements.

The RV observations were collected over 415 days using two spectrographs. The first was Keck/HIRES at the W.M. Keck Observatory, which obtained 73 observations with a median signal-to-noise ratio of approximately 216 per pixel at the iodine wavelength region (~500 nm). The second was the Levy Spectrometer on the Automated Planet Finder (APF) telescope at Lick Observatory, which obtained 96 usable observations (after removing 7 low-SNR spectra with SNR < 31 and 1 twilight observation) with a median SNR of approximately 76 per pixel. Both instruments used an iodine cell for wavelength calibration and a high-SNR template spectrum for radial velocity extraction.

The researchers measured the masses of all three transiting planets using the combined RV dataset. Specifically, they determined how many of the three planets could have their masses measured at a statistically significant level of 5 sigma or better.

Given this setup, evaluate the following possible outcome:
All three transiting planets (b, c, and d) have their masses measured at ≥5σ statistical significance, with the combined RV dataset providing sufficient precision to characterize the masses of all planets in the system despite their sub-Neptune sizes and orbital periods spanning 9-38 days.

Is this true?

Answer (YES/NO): NO